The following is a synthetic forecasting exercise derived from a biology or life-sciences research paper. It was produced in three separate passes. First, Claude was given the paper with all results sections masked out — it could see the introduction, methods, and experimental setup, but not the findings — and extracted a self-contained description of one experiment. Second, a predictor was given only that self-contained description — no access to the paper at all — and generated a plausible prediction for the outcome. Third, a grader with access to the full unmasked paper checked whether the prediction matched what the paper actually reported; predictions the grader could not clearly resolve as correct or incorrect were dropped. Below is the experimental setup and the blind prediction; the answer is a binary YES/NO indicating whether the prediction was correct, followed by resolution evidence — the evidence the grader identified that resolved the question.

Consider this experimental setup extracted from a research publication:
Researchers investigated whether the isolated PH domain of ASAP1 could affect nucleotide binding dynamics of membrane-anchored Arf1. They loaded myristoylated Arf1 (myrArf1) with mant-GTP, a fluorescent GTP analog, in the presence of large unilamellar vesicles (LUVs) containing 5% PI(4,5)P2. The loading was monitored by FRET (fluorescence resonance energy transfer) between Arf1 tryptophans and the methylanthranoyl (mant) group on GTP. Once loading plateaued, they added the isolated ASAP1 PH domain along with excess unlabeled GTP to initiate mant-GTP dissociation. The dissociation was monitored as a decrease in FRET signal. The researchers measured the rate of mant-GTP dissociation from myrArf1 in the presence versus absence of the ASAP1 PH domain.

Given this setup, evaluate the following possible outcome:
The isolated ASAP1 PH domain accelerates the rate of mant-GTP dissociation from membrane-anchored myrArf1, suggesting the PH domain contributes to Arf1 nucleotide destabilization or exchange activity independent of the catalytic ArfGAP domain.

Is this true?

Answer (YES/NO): NO